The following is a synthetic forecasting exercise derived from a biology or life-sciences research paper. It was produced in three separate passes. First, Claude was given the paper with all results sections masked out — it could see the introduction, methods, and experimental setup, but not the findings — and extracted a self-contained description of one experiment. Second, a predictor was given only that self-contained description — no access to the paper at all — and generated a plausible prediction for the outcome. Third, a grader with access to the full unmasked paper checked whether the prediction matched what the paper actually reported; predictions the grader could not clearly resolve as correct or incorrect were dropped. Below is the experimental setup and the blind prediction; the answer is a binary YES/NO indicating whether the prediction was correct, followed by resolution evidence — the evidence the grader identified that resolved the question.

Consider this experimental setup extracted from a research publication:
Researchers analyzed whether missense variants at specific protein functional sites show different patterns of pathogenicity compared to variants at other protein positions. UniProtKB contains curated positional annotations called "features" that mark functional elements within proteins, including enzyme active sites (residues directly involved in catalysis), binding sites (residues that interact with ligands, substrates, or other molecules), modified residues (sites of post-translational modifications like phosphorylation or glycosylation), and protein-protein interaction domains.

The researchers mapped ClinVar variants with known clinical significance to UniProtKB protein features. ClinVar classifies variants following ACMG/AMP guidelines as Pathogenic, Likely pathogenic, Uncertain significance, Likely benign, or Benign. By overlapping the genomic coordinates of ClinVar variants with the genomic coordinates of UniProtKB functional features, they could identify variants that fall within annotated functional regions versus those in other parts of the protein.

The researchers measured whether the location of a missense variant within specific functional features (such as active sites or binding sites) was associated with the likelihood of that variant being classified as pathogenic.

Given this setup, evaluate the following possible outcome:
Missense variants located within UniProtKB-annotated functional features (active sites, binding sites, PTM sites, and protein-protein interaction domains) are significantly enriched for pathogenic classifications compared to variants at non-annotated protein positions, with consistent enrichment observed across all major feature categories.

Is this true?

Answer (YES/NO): NO